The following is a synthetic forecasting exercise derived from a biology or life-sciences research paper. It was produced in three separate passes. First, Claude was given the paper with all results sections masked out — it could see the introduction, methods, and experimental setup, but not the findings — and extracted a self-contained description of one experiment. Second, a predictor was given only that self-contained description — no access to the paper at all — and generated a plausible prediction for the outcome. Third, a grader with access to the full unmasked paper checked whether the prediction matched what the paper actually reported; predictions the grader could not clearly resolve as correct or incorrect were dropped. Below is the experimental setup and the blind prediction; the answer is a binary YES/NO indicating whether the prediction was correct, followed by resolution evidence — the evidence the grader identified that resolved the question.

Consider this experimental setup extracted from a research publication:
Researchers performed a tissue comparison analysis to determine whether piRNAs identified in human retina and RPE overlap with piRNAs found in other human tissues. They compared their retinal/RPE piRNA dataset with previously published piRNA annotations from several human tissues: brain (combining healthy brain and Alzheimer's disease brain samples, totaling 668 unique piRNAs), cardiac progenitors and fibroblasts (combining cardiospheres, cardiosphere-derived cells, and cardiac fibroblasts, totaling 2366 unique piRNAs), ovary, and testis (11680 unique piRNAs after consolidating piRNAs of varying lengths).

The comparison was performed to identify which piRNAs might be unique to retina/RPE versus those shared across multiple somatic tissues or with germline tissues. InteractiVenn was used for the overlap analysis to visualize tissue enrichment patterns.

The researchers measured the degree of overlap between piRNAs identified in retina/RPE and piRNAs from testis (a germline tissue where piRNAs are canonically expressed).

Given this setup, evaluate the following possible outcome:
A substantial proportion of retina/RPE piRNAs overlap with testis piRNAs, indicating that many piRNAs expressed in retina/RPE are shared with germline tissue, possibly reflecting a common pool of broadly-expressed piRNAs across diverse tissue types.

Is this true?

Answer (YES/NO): NO